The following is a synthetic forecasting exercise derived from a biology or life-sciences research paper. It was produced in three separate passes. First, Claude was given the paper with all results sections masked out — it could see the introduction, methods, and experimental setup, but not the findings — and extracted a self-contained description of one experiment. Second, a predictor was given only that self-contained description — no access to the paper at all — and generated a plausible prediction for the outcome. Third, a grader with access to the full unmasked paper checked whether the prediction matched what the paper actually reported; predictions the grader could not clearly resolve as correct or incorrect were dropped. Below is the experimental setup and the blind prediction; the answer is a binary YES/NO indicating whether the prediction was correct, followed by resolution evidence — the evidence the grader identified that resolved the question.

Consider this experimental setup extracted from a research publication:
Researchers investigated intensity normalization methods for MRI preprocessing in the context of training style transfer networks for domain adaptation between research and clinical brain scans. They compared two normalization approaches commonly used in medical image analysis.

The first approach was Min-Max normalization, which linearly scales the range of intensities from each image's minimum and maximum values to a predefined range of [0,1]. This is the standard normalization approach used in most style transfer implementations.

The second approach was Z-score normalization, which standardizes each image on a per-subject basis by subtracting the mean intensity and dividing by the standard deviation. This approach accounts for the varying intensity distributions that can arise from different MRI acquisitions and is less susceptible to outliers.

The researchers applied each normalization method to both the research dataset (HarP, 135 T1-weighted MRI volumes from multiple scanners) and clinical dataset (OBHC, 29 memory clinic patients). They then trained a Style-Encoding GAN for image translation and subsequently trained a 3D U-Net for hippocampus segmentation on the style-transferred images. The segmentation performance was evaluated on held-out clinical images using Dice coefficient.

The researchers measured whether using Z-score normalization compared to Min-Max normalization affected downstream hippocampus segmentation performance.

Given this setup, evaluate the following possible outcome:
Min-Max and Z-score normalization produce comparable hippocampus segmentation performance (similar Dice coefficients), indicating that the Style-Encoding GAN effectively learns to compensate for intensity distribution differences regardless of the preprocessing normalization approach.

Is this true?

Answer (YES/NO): NO